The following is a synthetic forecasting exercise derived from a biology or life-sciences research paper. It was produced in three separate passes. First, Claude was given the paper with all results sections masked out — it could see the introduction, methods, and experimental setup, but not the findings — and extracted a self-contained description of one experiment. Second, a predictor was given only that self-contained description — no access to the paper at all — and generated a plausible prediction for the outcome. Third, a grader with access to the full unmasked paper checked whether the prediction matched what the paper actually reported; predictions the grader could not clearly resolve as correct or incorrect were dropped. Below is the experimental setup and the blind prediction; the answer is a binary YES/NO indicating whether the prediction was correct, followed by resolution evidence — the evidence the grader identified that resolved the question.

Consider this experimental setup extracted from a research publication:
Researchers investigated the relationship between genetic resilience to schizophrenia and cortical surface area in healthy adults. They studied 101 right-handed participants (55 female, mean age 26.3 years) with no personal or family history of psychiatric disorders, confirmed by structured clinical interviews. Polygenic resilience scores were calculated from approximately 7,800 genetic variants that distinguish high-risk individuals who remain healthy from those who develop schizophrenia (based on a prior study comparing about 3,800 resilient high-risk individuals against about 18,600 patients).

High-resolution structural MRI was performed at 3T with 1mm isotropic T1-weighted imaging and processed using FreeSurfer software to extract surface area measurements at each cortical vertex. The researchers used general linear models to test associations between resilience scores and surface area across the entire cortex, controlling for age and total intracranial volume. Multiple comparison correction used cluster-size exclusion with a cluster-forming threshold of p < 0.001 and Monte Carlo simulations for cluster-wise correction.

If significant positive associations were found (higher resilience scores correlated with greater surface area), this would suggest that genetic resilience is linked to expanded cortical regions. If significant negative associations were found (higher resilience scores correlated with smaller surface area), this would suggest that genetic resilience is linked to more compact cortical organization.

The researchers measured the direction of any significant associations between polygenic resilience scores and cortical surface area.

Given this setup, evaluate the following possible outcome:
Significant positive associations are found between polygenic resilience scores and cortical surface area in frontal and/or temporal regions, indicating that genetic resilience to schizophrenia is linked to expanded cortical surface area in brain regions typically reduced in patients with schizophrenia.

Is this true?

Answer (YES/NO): NO